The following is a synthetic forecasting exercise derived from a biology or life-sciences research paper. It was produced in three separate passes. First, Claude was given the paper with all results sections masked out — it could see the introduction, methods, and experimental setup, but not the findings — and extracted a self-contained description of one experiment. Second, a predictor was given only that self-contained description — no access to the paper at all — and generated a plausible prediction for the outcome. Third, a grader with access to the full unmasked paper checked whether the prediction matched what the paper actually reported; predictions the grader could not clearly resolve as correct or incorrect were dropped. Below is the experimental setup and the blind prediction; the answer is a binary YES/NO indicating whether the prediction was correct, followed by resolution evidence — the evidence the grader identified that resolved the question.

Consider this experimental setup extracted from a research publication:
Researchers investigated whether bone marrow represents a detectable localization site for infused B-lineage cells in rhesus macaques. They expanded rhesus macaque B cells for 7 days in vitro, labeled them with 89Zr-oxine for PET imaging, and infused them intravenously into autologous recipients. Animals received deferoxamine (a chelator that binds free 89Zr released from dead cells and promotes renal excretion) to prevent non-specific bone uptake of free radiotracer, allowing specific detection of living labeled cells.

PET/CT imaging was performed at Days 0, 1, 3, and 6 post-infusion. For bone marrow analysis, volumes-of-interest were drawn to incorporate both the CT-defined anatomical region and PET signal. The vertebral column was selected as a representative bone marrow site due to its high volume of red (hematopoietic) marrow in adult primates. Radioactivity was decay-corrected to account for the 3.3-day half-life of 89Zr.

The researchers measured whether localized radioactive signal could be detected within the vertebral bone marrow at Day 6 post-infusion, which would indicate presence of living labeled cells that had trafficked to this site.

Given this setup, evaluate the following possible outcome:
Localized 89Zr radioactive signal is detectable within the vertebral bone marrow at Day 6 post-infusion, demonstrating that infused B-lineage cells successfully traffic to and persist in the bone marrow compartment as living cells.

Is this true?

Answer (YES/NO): YES